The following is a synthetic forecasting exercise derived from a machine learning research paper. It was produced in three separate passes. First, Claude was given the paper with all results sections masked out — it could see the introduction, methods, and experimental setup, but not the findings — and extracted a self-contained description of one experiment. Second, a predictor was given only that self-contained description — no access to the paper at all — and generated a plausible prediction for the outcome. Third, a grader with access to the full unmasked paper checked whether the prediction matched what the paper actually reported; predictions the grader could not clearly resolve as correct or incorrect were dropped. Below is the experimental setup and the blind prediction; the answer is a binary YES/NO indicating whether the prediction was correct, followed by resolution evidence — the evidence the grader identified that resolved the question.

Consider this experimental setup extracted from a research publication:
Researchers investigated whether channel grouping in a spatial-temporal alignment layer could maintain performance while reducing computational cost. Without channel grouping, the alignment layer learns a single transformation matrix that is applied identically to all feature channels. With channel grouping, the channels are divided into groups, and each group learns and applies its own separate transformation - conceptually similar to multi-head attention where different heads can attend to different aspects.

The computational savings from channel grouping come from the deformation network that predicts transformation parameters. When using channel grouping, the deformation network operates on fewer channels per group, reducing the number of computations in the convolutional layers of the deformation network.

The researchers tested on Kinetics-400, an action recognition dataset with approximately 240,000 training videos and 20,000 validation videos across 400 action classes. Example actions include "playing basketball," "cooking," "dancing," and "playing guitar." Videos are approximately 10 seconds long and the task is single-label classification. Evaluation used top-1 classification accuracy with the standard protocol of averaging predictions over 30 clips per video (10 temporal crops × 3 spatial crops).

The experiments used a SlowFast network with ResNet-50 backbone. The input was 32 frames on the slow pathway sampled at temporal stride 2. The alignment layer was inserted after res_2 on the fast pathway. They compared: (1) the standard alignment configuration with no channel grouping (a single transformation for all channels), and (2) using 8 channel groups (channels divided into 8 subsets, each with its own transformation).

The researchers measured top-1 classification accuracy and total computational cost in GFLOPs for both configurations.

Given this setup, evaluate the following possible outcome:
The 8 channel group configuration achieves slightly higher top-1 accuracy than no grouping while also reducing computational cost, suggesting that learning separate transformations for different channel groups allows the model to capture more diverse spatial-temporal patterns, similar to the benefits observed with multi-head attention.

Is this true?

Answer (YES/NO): YES